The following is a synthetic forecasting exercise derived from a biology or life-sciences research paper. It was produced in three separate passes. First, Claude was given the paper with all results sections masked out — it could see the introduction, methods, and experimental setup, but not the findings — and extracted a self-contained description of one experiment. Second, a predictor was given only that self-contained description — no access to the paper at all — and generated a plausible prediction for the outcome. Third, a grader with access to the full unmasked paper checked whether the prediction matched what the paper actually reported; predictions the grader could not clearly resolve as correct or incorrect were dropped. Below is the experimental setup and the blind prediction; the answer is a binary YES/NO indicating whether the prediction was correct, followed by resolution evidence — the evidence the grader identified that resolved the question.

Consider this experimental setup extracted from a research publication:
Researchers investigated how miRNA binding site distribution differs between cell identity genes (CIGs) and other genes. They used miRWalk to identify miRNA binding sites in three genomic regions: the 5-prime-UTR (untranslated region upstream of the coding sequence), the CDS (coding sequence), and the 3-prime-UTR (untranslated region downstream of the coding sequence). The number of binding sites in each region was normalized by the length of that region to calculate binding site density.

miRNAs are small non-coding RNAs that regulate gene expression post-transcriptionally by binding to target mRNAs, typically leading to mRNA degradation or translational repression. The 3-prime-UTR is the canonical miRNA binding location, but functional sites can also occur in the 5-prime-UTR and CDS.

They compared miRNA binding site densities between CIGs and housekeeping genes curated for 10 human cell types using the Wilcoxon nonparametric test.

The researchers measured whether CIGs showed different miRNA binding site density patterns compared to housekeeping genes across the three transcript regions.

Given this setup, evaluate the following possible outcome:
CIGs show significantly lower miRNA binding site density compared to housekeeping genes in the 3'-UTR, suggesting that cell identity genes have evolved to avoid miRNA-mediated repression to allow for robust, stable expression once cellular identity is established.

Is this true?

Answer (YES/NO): NO